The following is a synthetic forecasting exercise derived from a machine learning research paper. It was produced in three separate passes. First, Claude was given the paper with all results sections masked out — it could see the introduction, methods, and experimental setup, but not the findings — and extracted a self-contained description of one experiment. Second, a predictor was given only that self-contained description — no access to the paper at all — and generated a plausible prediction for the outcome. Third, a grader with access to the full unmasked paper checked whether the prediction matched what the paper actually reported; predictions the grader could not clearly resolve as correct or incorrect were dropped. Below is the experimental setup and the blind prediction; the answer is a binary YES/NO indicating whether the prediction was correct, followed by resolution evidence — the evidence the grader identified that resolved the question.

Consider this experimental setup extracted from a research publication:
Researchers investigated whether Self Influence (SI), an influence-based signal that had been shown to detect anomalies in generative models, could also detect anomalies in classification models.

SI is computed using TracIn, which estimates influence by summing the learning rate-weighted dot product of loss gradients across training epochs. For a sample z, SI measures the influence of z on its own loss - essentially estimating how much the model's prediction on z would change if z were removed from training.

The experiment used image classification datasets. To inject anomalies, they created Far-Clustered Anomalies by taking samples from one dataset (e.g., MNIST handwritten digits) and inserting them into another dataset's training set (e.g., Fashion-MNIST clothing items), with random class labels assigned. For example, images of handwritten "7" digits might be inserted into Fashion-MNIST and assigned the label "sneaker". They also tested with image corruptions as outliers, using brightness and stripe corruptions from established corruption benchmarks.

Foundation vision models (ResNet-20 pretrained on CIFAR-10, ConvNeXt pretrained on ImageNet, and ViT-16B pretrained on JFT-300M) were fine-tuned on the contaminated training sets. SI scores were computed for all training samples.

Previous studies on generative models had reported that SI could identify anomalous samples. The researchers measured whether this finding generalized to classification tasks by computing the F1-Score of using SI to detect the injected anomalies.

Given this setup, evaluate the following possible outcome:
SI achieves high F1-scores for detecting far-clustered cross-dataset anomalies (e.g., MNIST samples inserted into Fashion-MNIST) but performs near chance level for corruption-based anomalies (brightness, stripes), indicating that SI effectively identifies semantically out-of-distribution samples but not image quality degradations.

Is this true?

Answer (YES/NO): NO